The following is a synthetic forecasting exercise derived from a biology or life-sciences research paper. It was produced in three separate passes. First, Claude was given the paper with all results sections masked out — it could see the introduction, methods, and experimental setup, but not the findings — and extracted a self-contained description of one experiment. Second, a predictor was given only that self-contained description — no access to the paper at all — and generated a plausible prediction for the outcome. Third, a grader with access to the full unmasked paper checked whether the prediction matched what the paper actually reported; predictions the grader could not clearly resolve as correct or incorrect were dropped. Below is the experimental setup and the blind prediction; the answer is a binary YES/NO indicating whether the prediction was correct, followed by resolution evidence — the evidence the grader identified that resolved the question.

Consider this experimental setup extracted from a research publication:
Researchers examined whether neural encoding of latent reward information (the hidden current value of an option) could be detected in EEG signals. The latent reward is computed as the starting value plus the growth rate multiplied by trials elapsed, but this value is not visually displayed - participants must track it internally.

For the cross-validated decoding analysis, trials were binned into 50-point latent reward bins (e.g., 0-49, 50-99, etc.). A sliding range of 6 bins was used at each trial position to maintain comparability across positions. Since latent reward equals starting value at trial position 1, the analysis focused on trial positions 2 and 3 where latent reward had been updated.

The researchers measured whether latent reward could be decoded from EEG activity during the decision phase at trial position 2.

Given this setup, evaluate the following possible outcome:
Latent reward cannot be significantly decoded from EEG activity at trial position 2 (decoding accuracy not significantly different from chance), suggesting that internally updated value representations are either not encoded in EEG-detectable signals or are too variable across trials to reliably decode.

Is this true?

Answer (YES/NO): NO